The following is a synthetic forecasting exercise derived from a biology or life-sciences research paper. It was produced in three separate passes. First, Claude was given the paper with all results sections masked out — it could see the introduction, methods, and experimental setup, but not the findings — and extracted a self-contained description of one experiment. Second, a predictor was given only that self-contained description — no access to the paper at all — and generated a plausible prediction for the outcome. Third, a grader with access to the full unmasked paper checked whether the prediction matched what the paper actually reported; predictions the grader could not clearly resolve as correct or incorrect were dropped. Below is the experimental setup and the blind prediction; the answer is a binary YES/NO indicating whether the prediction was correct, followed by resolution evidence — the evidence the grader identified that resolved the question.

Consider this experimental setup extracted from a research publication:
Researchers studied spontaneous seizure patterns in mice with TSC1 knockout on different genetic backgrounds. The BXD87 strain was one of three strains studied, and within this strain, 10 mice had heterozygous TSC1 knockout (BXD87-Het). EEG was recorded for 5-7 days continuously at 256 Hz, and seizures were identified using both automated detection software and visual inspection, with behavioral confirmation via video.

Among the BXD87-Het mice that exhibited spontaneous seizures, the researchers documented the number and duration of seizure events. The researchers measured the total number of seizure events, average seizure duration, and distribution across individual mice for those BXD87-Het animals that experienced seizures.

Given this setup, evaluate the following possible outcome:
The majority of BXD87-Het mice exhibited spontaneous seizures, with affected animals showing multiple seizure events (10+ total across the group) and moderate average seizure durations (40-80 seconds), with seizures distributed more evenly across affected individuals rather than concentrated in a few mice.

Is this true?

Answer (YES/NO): NO